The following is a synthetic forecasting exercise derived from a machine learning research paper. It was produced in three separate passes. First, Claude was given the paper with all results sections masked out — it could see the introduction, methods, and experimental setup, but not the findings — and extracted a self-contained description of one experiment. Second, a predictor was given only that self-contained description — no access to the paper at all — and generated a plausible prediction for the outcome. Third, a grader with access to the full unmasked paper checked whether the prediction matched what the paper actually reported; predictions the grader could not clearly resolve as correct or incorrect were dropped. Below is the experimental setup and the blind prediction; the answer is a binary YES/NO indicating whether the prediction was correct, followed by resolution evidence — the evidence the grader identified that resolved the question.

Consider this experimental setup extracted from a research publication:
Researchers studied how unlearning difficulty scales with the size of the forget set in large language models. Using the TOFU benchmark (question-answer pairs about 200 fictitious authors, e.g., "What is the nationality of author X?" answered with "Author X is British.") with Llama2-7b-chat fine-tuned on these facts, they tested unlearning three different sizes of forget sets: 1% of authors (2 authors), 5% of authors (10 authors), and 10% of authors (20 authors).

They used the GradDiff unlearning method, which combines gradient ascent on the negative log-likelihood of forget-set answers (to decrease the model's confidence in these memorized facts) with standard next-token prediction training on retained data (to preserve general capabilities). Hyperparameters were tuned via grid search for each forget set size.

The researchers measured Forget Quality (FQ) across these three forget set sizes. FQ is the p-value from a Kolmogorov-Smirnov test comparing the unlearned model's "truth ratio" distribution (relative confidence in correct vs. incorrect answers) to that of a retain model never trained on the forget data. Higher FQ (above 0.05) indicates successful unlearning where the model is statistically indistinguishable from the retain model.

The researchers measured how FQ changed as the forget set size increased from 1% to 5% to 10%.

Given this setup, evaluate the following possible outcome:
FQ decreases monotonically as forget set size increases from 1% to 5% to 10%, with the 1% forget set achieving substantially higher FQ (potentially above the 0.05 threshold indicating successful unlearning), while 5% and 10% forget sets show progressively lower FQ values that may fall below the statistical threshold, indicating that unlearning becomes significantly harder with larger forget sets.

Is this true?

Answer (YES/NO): YES